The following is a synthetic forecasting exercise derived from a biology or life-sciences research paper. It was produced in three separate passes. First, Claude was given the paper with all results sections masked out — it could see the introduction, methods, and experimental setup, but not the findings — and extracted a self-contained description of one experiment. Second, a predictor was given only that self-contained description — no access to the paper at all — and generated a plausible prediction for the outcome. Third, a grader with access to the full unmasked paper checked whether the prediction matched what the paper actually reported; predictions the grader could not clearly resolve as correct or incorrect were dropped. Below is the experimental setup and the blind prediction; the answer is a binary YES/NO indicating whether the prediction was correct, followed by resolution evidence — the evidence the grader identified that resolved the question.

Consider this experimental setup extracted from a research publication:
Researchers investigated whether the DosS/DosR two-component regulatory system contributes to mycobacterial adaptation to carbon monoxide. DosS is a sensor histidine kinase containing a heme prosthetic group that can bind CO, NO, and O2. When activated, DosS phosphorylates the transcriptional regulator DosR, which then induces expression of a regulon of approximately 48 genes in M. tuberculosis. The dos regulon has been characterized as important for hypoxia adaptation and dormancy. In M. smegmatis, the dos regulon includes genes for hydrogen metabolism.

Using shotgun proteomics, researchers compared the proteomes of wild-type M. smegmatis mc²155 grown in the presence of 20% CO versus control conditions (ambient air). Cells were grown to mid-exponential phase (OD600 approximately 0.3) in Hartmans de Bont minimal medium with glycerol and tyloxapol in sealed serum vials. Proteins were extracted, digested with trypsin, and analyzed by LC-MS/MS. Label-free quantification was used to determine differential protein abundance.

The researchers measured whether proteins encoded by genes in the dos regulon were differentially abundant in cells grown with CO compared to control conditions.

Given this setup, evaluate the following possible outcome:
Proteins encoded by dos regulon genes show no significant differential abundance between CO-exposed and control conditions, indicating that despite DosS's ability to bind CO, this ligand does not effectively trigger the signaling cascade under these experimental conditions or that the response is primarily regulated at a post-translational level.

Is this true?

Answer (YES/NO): NO